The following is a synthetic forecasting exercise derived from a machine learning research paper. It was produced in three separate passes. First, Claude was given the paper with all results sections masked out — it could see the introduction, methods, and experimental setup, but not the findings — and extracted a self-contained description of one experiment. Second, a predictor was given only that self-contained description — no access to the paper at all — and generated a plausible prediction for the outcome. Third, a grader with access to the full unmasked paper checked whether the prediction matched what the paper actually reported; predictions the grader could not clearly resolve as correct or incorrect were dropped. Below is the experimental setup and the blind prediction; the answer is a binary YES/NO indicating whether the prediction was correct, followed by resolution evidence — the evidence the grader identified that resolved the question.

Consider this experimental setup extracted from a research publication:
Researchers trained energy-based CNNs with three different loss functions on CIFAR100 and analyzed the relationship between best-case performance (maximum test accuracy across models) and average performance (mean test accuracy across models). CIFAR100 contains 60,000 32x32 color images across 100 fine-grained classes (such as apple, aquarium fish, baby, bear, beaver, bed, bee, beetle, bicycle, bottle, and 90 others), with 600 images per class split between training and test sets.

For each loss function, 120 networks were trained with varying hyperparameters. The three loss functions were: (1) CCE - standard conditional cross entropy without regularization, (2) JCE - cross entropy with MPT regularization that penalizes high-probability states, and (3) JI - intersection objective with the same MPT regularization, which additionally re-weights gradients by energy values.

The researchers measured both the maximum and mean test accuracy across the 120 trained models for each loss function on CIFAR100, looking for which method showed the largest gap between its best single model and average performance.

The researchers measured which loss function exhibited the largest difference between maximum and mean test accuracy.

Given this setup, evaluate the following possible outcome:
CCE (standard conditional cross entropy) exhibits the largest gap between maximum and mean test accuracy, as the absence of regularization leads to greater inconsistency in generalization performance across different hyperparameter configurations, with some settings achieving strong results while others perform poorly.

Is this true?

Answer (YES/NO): NO